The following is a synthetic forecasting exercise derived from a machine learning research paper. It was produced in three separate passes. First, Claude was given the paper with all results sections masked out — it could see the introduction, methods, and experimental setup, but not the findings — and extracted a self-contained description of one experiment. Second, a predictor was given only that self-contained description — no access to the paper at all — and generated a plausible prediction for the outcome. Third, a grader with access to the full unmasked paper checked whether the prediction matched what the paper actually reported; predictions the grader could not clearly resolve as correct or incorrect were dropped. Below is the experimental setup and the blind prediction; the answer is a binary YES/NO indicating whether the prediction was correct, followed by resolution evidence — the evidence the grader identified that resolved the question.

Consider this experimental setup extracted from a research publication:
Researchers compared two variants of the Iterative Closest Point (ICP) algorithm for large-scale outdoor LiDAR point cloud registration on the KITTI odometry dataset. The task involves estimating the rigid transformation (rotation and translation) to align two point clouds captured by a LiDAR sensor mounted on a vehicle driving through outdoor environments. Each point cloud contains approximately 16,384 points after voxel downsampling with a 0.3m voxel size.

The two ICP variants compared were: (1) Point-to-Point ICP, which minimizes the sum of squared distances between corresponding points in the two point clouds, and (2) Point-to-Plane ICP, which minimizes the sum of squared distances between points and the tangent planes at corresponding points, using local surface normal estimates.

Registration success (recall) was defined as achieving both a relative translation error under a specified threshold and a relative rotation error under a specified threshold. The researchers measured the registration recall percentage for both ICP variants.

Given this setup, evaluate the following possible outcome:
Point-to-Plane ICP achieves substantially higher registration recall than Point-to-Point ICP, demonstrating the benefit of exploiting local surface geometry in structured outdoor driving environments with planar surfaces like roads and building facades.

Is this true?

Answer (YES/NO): YES